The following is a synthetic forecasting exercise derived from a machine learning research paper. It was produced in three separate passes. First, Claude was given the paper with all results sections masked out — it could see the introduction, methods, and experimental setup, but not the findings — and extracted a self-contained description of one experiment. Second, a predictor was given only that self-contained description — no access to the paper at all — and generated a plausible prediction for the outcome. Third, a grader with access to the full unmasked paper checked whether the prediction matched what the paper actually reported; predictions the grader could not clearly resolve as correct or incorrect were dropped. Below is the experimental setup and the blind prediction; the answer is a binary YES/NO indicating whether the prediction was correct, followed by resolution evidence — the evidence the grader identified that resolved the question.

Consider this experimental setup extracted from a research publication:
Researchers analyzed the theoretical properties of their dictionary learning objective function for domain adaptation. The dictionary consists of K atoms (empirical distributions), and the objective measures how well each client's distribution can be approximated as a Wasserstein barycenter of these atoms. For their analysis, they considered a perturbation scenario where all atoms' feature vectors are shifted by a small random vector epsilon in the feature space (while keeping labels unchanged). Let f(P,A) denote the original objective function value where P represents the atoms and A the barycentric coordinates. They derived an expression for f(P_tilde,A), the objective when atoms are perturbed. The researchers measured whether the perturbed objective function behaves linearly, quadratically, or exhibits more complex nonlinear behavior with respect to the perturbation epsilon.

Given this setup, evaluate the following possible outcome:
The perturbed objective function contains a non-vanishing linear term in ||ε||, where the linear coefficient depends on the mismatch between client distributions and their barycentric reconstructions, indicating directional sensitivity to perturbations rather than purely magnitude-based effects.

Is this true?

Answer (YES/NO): NO